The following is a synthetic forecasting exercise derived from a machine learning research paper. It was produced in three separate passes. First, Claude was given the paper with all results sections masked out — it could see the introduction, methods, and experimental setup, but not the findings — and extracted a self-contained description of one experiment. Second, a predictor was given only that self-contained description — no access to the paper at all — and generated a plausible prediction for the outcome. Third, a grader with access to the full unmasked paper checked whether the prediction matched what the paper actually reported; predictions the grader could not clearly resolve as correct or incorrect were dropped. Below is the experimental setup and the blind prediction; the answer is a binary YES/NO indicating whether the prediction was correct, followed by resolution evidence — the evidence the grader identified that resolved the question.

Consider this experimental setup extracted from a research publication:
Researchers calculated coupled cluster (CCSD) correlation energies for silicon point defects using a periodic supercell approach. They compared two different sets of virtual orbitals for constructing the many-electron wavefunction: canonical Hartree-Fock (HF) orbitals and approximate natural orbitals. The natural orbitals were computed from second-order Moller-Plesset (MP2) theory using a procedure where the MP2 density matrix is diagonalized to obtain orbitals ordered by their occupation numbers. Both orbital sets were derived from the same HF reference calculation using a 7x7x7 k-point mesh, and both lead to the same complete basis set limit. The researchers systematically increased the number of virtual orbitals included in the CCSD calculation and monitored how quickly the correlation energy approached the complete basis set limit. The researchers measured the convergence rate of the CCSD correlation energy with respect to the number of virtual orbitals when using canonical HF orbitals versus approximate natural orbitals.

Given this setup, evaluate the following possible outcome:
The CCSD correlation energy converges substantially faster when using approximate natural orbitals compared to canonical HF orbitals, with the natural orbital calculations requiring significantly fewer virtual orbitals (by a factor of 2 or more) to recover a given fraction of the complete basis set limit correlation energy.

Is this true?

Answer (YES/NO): YES